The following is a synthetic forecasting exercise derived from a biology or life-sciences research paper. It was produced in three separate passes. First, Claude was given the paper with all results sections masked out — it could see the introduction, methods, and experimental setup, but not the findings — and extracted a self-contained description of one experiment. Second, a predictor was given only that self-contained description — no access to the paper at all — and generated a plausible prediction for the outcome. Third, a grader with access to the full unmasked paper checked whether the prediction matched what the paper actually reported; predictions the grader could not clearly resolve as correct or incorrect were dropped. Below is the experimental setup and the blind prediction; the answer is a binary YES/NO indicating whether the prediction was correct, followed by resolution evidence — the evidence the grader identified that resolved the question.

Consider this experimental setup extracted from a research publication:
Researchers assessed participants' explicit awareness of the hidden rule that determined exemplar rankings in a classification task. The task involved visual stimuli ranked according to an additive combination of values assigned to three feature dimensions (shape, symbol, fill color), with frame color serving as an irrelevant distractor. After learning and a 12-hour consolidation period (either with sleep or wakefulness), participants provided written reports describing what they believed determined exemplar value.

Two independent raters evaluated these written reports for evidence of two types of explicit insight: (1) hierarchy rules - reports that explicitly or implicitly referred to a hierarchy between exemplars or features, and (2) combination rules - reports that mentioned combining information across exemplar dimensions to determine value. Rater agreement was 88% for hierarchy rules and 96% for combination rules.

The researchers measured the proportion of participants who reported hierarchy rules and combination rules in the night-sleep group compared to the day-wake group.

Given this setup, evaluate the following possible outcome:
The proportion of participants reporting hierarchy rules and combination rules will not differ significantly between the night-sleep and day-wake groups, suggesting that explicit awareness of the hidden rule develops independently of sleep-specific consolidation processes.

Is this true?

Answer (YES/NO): YES